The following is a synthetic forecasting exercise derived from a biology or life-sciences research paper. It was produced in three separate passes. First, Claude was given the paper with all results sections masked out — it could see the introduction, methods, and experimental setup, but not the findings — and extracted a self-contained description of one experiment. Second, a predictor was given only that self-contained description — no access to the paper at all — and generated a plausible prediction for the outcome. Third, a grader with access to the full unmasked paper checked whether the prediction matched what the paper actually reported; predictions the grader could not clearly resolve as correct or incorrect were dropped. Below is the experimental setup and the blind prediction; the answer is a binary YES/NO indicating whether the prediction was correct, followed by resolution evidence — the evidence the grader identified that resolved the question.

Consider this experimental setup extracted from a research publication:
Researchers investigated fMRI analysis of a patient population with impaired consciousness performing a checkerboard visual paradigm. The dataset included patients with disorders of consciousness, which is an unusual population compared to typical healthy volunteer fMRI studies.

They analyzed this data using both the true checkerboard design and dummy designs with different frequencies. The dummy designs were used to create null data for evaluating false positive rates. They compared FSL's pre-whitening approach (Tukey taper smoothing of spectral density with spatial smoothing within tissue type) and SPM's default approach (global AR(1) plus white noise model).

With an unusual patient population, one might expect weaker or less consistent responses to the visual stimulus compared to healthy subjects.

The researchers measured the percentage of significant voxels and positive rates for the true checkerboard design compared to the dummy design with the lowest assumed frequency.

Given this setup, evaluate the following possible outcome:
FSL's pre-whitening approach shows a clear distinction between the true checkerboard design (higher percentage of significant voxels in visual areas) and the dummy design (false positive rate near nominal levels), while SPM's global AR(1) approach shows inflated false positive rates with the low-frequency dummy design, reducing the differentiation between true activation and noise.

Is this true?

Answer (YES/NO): NO